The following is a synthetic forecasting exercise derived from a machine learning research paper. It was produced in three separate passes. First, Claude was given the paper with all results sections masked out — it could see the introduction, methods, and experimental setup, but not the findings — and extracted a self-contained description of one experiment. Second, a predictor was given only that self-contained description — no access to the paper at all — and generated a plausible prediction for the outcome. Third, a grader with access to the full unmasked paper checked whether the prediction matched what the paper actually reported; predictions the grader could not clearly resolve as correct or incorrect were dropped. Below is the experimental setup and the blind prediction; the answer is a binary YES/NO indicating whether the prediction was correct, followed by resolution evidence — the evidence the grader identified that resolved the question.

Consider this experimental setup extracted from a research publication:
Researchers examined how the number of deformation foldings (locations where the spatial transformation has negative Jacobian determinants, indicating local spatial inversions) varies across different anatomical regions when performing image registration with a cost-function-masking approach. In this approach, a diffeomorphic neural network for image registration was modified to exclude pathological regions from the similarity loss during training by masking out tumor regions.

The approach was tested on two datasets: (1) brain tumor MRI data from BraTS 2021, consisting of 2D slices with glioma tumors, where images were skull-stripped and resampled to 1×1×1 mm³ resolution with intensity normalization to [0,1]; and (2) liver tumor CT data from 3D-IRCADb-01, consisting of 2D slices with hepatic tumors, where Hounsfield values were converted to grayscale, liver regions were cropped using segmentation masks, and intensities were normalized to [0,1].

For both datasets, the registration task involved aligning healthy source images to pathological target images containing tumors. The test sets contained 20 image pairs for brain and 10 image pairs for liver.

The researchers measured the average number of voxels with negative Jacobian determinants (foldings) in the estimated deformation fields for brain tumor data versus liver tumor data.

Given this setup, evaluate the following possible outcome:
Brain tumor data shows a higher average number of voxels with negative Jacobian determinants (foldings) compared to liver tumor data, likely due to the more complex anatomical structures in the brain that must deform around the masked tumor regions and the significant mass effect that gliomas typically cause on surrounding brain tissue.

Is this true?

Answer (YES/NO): YES